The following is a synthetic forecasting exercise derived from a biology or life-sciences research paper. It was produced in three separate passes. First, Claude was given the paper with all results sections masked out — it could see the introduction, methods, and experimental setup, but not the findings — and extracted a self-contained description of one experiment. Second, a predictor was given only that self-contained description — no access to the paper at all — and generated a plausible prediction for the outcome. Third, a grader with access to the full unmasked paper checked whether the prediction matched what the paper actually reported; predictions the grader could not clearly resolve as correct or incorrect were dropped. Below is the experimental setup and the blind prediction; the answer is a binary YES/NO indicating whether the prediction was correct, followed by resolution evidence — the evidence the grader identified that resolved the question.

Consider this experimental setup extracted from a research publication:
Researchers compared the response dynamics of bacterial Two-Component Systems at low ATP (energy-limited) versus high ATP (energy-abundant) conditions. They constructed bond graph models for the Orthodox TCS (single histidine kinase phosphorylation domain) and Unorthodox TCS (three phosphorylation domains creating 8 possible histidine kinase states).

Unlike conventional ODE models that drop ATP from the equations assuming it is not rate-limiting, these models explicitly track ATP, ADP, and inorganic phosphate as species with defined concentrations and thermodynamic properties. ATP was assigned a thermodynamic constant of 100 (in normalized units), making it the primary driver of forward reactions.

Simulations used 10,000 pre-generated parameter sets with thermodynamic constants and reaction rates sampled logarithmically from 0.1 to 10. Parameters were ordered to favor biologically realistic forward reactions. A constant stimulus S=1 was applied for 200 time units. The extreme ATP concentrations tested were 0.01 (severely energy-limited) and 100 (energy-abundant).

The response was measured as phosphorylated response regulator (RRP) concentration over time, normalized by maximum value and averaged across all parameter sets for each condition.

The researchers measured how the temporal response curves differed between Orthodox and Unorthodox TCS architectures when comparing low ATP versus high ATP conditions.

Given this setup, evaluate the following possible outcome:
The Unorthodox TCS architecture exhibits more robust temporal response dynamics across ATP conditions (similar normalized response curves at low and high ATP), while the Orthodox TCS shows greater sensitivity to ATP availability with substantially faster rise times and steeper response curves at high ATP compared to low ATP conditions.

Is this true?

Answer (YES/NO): NO